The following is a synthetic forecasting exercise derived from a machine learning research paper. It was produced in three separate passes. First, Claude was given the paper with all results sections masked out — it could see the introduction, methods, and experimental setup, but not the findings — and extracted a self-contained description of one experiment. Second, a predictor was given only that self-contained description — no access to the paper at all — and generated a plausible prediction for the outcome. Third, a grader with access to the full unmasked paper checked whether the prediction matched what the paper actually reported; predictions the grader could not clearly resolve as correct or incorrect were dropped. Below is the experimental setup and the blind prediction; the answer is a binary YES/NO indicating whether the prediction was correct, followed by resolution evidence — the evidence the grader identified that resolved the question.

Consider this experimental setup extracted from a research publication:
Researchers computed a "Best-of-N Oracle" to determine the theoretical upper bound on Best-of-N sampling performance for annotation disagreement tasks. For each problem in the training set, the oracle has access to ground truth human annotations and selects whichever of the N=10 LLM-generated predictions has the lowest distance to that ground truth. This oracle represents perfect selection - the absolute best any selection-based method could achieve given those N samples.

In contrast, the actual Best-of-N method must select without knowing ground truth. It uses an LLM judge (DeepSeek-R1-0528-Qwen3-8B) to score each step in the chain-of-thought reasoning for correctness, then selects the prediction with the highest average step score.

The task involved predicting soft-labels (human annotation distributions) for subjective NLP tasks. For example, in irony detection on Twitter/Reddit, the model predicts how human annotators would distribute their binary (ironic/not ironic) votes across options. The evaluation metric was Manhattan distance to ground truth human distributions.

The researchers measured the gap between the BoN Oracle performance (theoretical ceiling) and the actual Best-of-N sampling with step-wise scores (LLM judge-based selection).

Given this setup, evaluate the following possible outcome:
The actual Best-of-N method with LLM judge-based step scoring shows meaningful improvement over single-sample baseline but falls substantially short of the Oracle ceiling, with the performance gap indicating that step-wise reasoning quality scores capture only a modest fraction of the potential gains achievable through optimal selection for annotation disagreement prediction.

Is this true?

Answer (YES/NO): NO